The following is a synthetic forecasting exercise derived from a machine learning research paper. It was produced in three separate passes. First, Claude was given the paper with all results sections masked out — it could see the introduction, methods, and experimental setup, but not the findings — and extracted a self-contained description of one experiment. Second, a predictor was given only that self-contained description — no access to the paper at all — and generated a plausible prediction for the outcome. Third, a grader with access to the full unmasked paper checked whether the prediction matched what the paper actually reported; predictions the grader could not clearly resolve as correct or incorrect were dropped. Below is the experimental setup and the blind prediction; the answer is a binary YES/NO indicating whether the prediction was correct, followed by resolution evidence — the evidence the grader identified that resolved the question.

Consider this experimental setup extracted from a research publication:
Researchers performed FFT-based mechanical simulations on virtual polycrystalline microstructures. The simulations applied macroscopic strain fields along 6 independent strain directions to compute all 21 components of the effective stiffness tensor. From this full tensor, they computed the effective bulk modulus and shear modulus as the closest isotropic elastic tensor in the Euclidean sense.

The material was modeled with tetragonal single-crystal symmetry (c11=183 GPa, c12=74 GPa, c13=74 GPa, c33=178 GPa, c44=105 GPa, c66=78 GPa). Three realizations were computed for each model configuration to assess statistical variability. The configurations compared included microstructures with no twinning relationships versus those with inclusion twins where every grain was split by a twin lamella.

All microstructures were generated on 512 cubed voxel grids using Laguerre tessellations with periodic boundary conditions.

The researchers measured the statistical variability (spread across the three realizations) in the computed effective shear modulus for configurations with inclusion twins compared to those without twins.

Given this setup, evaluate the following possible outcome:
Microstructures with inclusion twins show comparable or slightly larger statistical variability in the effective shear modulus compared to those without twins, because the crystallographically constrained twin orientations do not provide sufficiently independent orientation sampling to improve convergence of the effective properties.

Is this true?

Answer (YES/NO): NO